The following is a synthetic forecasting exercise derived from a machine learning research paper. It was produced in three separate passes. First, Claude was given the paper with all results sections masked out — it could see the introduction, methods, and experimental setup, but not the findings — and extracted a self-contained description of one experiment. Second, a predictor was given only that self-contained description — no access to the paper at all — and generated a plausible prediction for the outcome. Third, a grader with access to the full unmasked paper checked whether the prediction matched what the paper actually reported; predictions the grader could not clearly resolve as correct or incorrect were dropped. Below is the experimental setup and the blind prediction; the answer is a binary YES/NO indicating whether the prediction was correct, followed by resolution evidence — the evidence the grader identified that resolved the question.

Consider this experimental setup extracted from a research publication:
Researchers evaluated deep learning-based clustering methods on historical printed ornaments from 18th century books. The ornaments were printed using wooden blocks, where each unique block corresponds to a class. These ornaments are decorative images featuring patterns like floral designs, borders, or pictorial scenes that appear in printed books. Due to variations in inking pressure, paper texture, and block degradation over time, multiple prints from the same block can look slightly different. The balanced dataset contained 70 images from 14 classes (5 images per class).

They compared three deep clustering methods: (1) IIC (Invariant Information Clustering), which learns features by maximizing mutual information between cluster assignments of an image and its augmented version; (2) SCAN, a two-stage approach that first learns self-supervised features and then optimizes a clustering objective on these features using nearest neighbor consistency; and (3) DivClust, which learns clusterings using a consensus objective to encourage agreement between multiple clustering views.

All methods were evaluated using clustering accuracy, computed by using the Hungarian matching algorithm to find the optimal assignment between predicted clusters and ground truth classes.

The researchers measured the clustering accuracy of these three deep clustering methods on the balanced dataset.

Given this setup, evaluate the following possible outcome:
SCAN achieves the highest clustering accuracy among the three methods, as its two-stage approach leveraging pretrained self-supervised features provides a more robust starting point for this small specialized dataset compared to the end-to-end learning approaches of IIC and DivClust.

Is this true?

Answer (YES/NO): NO